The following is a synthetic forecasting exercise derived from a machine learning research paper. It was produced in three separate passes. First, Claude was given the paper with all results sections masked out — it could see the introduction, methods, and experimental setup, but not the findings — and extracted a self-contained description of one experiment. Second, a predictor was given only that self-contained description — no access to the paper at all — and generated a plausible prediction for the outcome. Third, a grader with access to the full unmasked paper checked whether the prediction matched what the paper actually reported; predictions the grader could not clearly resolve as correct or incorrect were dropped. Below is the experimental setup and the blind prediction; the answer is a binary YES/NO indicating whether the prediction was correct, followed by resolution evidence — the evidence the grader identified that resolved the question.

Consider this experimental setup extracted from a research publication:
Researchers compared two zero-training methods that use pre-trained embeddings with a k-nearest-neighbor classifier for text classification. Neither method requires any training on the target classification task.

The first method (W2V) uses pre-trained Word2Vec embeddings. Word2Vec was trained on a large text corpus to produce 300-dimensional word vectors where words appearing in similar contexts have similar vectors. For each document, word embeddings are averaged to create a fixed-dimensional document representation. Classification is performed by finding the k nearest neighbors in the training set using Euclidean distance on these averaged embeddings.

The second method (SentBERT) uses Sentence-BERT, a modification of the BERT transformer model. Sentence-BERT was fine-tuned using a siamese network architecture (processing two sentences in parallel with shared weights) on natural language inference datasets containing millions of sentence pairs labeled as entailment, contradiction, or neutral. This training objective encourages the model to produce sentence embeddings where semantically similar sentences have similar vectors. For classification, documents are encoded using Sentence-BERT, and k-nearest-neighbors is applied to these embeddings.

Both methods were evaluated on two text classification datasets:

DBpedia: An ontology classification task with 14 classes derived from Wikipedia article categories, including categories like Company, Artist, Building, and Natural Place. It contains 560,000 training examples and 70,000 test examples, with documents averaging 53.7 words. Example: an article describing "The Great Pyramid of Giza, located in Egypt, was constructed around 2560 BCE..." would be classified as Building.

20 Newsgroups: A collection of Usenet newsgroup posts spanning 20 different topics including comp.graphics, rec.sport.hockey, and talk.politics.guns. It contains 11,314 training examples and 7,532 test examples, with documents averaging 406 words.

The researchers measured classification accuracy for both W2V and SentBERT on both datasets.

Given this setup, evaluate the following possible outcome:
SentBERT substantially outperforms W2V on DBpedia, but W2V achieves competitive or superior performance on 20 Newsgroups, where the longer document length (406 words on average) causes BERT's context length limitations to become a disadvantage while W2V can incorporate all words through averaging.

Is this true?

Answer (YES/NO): NO